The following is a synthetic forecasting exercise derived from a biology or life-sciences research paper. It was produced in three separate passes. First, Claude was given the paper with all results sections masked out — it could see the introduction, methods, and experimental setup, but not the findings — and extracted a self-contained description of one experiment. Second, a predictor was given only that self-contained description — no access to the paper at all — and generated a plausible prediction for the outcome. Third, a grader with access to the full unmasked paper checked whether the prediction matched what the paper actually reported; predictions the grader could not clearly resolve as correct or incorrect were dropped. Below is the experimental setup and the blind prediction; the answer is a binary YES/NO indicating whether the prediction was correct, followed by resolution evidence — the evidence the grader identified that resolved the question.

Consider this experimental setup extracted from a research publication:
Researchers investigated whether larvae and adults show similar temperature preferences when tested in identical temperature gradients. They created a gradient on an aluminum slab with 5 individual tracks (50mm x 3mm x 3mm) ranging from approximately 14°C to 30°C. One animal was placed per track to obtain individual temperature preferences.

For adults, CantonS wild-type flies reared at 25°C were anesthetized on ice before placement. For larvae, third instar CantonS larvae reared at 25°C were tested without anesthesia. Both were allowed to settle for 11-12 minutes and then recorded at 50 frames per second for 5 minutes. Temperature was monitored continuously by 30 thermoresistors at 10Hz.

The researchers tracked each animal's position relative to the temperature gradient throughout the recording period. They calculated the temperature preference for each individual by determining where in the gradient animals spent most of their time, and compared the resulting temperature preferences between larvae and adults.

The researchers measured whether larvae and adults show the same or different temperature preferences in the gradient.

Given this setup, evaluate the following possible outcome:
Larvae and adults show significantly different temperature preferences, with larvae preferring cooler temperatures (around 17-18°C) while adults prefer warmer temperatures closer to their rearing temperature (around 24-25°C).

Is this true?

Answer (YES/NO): NO